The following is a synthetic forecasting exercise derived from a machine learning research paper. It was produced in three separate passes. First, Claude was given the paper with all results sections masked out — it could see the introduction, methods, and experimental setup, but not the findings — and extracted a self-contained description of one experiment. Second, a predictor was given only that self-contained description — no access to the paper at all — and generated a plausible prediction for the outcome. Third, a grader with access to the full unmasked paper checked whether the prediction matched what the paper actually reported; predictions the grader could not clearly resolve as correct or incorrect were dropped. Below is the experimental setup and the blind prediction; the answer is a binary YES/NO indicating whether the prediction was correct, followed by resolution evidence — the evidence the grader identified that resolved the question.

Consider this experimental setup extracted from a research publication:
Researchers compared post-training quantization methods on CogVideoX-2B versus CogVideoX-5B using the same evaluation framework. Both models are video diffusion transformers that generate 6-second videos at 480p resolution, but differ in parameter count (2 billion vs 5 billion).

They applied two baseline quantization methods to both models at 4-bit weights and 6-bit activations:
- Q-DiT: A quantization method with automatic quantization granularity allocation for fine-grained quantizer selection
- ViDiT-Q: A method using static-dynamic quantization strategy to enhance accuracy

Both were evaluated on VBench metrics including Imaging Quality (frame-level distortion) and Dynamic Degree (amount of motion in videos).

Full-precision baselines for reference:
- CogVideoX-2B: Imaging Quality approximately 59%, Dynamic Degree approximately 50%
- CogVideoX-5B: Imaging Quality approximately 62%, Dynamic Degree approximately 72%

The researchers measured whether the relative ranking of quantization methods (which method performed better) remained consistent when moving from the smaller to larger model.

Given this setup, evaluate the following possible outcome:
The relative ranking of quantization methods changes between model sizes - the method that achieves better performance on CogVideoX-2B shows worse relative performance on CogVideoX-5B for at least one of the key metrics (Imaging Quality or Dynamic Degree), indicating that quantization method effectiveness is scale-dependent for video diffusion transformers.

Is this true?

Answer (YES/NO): YES